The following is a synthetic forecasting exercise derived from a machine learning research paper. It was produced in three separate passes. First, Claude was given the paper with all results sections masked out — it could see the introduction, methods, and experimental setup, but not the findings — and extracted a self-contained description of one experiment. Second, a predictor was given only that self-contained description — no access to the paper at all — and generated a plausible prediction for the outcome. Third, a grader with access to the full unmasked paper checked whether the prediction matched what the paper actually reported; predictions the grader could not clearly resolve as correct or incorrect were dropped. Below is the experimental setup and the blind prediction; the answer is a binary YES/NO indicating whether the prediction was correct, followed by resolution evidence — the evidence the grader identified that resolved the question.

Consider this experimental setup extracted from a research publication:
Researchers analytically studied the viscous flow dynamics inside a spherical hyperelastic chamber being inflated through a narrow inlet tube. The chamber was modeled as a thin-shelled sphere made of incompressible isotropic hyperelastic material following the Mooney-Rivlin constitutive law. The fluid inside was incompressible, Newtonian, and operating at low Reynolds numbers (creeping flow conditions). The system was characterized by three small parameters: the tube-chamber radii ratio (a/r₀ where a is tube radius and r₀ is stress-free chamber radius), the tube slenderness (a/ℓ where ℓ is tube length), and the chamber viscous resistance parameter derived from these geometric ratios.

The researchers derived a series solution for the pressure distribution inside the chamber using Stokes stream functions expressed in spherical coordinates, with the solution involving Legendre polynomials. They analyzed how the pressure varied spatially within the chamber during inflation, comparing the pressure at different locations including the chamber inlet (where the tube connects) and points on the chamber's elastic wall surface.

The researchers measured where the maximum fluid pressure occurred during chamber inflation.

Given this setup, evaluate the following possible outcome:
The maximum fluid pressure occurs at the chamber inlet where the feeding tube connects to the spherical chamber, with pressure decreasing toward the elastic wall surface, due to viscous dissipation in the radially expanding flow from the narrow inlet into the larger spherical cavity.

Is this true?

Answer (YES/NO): NO